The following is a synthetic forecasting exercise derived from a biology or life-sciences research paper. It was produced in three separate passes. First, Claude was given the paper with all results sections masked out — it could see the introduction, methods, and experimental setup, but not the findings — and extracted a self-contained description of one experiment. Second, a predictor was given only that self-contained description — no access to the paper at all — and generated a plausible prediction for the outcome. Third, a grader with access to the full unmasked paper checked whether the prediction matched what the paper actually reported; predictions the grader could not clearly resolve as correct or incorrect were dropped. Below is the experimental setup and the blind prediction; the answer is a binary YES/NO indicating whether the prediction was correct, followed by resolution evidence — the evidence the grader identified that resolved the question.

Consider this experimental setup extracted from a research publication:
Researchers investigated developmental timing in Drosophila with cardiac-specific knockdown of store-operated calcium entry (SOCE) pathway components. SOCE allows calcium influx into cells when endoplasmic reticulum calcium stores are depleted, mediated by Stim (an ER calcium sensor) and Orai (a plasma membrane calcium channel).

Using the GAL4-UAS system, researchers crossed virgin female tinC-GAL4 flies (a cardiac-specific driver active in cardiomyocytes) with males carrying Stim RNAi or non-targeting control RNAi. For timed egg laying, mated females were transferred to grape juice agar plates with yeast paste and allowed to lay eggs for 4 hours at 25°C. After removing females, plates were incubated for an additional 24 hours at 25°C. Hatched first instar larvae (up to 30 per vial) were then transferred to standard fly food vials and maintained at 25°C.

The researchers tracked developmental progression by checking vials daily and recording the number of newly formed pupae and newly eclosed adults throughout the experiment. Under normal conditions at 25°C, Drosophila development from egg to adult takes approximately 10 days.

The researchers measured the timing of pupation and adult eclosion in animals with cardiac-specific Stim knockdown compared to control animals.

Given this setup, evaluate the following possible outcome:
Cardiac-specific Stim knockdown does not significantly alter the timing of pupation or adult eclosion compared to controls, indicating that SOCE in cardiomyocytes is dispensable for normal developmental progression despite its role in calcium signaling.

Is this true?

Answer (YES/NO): NO